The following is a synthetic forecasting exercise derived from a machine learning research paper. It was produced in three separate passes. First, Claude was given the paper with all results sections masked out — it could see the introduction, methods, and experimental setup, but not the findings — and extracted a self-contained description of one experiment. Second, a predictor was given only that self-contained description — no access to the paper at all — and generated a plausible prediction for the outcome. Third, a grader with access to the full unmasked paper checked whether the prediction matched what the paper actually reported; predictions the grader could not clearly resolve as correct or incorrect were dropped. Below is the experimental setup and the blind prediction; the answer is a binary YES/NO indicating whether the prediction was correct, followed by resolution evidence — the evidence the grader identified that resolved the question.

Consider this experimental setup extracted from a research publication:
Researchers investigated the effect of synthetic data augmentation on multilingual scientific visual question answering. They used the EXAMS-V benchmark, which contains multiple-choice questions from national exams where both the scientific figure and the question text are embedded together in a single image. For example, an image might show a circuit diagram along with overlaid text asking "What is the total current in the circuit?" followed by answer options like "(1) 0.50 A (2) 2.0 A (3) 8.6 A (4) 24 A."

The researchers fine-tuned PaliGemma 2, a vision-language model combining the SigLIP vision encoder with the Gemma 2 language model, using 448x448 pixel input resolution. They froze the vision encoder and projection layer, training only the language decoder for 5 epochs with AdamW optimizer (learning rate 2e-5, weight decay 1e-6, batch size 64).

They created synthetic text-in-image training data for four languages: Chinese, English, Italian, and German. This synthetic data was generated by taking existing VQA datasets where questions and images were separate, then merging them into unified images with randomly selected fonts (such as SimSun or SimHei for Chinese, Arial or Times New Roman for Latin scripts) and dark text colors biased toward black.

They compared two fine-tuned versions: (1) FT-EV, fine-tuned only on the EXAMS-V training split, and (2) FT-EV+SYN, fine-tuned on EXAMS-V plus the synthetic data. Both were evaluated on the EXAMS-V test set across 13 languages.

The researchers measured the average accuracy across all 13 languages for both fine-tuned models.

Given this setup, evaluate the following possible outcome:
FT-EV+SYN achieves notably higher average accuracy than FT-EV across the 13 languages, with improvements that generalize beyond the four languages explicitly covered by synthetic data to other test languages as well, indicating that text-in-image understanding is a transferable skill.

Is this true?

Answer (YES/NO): NO